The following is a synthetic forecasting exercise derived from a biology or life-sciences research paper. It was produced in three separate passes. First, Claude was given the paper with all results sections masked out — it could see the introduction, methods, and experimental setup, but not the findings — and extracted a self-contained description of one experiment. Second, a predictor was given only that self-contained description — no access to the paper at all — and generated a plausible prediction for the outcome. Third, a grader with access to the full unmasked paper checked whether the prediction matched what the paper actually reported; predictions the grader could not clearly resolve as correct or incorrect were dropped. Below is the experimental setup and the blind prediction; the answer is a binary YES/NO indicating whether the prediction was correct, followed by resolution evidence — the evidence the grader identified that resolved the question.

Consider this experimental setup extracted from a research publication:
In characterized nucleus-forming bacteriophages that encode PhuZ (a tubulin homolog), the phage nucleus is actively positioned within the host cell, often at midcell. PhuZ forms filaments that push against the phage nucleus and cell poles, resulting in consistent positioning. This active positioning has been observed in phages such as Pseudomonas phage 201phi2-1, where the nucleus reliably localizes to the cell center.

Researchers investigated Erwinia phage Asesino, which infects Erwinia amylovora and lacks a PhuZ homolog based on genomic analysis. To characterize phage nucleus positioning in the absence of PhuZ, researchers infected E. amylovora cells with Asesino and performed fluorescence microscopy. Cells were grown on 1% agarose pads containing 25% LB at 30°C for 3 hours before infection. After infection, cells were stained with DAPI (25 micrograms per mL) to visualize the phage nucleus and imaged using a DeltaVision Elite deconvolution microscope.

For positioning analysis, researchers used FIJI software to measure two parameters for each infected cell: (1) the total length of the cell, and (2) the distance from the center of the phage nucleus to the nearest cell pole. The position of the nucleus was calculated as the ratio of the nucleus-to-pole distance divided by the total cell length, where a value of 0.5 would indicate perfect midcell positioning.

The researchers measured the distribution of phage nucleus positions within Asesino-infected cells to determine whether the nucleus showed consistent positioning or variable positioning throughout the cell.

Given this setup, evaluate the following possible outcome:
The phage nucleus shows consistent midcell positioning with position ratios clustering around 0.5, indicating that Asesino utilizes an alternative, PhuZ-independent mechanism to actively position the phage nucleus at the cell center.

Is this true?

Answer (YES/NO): NO